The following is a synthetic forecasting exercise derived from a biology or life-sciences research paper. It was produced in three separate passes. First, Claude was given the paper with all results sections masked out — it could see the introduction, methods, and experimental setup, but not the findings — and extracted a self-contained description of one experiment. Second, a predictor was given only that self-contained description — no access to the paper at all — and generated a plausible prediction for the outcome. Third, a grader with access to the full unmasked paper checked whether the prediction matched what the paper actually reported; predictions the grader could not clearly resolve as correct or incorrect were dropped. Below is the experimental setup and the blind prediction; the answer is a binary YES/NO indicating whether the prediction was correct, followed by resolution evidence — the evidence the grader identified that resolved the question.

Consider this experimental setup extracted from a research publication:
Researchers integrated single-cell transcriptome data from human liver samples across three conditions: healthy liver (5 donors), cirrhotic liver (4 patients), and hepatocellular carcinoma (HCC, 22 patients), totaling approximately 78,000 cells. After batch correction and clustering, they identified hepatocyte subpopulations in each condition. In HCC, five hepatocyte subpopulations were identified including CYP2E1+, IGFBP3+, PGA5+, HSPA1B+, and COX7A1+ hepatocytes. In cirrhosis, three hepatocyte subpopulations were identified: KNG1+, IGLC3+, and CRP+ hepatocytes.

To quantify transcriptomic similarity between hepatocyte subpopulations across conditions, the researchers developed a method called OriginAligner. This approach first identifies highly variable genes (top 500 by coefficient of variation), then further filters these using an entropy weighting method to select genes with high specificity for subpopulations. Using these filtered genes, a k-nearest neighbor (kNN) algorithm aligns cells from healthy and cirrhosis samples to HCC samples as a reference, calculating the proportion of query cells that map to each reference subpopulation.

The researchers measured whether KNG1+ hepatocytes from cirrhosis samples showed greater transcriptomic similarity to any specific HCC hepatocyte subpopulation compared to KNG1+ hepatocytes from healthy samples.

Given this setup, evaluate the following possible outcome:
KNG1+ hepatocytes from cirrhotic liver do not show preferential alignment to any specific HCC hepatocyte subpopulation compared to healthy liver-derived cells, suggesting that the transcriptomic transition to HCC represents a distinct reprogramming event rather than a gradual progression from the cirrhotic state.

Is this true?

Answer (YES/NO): NO